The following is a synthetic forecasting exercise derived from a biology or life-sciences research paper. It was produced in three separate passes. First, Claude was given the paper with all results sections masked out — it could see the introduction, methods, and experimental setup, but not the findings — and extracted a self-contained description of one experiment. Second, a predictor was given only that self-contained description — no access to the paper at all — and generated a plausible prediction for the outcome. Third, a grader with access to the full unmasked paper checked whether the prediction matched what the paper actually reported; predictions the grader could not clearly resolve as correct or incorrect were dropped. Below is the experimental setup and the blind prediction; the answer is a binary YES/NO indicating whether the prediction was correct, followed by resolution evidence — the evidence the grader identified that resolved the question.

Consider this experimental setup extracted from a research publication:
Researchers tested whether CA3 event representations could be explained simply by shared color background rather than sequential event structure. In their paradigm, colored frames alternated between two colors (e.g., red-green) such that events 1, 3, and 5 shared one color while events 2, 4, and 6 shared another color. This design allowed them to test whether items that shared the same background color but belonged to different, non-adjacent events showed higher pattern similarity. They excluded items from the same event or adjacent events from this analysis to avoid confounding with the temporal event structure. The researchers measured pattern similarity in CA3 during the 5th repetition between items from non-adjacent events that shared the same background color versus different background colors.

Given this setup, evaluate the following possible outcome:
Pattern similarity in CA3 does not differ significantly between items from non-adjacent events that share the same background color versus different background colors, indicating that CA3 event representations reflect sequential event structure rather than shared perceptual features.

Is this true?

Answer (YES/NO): YES